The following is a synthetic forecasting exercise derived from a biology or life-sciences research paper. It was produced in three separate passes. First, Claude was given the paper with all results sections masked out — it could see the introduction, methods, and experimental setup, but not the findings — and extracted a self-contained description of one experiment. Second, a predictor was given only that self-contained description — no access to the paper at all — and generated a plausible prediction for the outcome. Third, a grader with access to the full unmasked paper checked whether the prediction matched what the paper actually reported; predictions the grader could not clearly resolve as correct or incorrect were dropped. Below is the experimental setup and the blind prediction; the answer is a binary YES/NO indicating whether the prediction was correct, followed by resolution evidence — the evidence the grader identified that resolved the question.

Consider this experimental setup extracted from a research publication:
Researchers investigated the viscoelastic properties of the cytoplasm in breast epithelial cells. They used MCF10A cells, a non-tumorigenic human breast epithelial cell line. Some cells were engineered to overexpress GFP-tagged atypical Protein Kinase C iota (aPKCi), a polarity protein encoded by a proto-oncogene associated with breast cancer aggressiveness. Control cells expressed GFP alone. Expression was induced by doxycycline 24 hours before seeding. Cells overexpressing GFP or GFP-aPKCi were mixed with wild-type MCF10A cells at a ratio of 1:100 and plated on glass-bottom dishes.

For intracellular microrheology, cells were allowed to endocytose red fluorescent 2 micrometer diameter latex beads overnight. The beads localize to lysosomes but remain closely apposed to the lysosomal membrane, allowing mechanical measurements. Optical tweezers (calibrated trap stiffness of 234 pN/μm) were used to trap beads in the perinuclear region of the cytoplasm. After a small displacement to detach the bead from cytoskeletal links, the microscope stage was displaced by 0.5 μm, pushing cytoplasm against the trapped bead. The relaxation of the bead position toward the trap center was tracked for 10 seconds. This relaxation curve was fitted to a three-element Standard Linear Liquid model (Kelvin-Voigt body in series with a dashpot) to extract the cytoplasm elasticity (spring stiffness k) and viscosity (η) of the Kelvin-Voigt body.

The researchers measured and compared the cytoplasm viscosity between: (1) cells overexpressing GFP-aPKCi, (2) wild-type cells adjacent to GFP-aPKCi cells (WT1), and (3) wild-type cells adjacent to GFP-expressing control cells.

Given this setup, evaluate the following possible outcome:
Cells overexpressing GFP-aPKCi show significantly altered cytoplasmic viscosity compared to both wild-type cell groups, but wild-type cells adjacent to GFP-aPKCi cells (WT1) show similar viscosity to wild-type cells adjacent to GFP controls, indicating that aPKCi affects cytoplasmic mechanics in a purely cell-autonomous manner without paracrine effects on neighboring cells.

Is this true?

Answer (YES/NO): NO